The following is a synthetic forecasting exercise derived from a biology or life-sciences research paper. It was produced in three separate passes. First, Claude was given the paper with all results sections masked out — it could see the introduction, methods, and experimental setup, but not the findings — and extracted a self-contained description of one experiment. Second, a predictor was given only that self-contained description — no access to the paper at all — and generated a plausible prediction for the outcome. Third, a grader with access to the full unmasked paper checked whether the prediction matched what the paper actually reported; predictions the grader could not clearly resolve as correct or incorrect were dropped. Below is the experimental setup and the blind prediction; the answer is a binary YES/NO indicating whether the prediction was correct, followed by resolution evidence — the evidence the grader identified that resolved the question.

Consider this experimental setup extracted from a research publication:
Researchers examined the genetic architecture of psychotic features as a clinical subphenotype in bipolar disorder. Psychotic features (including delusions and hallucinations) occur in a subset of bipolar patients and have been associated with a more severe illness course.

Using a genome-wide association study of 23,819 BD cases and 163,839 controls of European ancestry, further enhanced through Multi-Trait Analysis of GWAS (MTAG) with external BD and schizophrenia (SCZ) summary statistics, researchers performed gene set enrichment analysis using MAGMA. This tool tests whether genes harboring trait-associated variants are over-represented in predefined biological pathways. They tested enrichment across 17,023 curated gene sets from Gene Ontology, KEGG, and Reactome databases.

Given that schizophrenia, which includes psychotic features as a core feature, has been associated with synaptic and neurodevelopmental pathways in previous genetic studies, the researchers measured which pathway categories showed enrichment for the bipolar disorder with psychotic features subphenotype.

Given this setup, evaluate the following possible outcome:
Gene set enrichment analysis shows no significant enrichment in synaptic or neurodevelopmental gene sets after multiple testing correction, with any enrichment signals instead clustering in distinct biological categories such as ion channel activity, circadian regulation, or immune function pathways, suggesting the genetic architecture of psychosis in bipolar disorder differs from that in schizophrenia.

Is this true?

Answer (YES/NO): NO